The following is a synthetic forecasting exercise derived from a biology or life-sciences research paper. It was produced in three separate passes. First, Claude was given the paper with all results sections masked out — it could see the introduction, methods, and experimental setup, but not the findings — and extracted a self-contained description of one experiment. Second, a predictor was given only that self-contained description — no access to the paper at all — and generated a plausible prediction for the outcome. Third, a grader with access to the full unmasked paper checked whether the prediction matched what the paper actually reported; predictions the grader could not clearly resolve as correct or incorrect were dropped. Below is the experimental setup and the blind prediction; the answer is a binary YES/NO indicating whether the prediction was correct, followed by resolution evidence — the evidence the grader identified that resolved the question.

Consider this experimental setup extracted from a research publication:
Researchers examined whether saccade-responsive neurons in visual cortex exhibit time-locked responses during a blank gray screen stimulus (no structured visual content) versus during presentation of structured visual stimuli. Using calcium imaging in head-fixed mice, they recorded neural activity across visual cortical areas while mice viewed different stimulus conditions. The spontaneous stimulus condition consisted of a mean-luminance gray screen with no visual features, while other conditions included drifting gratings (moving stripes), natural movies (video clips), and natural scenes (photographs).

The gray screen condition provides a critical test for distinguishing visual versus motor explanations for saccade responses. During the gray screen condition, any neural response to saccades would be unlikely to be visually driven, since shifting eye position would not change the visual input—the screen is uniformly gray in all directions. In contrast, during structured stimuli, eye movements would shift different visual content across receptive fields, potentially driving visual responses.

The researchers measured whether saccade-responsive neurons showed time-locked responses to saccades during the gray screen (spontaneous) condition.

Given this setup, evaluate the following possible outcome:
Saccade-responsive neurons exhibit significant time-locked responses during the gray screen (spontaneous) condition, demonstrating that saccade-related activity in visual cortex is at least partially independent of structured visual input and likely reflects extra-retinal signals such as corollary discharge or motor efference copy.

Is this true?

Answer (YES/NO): YES